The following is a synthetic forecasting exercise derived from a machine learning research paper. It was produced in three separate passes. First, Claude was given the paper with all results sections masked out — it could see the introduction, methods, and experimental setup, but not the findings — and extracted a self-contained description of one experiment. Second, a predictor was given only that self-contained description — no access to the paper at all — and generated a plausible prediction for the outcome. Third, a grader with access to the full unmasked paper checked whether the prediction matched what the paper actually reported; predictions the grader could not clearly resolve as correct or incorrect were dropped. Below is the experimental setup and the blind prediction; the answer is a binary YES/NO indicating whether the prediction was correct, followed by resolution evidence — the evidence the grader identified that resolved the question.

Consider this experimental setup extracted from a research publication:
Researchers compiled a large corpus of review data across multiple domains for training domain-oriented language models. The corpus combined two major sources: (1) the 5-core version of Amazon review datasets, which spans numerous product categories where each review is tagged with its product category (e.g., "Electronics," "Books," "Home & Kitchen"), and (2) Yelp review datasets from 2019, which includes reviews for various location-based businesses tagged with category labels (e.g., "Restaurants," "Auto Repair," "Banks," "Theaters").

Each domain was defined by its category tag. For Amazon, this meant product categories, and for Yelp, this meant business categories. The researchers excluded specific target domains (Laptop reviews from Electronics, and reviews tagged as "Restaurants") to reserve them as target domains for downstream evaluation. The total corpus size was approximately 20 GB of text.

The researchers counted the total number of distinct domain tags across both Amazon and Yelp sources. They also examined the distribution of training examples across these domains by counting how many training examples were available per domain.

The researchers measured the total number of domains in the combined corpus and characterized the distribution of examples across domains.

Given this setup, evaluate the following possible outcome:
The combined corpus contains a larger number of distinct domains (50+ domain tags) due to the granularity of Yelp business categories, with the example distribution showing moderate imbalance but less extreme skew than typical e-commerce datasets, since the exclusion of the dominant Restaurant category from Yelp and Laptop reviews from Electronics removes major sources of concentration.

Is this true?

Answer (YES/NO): NO